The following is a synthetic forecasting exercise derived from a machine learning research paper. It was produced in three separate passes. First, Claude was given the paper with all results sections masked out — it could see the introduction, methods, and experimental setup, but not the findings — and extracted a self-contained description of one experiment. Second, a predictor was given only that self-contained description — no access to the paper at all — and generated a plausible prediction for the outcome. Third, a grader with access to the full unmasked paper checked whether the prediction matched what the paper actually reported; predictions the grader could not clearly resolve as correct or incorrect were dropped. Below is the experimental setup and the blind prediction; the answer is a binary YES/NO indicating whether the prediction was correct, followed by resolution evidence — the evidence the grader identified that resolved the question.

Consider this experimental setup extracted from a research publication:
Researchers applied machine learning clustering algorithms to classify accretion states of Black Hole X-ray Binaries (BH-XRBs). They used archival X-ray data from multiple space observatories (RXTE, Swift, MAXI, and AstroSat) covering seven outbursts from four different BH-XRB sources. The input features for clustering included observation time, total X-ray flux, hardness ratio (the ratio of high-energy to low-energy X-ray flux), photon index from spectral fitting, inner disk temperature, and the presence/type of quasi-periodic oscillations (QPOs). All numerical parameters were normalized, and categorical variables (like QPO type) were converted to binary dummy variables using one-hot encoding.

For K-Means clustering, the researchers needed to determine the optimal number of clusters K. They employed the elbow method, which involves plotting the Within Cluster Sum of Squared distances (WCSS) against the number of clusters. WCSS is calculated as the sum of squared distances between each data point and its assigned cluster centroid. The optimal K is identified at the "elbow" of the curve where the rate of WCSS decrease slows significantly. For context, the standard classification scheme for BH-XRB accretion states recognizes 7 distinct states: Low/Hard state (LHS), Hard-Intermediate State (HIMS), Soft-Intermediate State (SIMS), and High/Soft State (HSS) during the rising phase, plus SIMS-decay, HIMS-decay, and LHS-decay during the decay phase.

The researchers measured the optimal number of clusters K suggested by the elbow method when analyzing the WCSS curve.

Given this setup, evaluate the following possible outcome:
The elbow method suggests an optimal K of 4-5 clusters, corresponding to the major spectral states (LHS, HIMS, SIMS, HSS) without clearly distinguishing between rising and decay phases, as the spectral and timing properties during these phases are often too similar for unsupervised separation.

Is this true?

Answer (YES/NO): NO